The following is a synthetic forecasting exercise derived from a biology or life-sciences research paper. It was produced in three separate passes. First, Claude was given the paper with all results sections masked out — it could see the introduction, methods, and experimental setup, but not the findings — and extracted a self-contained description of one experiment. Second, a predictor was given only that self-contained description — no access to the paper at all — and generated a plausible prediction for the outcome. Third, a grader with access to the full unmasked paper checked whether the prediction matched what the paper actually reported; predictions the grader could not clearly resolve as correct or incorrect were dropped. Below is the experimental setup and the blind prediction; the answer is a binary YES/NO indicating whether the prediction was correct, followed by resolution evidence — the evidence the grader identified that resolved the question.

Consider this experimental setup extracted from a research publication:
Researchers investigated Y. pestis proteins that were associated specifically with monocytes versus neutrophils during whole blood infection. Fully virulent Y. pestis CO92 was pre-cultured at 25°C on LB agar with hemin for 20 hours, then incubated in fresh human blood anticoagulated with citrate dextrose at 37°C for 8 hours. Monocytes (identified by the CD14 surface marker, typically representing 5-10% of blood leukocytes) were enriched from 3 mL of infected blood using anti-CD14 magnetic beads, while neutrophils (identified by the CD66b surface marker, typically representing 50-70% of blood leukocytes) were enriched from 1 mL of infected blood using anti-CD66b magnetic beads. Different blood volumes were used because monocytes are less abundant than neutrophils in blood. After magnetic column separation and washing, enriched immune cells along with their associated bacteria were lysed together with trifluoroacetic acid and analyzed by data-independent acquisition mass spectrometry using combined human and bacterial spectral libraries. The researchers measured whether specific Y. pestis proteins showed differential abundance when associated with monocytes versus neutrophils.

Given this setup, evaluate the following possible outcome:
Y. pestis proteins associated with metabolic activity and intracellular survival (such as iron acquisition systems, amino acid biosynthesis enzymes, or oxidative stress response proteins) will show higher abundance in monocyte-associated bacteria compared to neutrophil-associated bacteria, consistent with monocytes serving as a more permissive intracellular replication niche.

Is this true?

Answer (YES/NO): NO